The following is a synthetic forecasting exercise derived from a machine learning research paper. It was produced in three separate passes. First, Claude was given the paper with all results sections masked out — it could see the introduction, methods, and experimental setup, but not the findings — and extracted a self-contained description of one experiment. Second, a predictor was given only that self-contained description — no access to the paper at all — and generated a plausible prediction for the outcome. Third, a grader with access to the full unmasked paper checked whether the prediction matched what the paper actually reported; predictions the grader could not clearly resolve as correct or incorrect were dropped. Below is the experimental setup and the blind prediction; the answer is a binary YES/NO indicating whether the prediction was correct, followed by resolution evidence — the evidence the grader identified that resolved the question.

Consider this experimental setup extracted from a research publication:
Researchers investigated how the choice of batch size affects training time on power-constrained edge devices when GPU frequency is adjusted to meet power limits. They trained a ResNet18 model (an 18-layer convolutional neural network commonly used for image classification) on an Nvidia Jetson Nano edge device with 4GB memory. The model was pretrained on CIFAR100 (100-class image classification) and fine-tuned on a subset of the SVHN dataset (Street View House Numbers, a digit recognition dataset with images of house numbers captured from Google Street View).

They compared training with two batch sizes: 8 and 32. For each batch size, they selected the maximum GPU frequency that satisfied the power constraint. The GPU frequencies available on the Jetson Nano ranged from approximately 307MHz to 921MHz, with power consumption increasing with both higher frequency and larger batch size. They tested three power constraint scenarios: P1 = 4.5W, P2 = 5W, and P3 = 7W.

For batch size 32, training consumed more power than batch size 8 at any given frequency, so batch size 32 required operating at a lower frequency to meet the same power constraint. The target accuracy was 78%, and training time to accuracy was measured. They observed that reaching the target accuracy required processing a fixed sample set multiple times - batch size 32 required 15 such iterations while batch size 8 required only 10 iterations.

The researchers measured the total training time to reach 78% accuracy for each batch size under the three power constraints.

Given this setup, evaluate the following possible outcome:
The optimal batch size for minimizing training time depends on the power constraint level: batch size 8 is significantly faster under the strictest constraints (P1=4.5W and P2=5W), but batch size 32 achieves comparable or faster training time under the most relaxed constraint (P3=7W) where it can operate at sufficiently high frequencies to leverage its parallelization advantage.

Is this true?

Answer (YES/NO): YES